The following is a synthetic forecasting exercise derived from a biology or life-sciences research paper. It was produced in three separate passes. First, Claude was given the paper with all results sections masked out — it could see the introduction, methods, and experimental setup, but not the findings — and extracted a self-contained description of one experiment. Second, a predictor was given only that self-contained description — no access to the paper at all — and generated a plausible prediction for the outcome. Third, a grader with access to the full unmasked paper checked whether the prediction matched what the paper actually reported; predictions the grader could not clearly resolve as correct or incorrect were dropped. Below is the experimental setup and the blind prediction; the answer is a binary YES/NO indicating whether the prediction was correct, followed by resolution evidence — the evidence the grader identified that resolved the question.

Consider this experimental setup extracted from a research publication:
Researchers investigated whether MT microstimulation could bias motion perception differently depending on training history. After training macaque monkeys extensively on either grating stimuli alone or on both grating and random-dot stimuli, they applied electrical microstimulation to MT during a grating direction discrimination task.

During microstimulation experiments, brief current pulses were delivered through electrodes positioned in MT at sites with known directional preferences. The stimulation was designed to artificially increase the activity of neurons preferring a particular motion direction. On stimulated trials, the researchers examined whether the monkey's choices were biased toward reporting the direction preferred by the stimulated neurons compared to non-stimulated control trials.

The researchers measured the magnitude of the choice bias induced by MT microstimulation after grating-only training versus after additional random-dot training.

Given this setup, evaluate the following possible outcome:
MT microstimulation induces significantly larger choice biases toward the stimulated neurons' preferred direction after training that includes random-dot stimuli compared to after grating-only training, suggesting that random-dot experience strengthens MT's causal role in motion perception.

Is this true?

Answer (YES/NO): YES